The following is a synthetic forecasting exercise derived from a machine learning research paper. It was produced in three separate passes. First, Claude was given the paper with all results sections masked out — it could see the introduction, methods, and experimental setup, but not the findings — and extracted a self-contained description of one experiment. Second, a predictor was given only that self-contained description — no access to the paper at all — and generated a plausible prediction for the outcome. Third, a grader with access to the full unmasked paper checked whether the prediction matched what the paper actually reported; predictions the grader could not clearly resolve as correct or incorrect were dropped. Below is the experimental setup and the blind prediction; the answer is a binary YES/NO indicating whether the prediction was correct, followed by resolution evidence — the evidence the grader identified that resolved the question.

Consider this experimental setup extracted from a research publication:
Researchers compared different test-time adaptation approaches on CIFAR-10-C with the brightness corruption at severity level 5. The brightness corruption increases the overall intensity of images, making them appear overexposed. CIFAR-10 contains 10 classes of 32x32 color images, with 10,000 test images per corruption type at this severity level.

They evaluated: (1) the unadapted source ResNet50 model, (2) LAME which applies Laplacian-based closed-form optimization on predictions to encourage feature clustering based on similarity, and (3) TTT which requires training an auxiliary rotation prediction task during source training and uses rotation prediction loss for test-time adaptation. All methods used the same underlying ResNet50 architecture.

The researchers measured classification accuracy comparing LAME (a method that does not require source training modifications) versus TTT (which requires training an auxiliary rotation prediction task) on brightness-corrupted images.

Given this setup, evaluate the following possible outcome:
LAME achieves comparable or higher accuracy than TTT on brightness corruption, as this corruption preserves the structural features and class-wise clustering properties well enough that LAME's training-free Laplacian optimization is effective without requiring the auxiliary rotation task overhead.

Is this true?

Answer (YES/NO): NO